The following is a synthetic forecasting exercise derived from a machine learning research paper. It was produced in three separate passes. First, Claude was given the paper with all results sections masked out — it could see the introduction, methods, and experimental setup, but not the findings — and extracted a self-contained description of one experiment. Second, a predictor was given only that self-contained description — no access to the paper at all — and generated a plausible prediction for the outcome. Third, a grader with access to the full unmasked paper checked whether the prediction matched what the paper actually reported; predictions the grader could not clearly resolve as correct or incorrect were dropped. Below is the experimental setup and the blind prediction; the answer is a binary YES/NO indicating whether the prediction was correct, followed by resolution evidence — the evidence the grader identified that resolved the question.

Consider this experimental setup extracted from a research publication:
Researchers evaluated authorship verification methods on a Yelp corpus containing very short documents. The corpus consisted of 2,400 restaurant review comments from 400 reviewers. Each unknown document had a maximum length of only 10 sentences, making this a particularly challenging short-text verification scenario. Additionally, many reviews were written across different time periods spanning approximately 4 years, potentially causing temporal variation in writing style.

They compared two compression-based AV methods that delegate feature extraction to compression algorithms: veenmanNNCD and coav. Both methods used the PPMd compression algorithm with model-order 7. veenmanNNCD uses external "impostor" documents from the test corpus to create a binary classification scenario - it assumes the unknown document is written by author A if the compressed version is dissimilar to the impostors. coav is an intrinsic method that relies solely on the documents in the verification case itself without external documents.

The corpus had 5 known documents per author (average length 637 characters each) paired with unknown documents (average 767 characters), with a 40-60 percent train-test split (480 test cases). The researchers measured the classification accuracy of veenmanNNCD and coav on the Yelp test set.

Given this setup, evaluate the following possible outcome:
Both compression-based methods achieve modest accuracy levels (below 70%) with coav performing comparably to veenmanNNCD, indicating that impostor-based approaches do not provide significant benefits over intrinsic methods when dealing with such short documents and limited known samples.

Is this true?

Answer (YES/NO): NO